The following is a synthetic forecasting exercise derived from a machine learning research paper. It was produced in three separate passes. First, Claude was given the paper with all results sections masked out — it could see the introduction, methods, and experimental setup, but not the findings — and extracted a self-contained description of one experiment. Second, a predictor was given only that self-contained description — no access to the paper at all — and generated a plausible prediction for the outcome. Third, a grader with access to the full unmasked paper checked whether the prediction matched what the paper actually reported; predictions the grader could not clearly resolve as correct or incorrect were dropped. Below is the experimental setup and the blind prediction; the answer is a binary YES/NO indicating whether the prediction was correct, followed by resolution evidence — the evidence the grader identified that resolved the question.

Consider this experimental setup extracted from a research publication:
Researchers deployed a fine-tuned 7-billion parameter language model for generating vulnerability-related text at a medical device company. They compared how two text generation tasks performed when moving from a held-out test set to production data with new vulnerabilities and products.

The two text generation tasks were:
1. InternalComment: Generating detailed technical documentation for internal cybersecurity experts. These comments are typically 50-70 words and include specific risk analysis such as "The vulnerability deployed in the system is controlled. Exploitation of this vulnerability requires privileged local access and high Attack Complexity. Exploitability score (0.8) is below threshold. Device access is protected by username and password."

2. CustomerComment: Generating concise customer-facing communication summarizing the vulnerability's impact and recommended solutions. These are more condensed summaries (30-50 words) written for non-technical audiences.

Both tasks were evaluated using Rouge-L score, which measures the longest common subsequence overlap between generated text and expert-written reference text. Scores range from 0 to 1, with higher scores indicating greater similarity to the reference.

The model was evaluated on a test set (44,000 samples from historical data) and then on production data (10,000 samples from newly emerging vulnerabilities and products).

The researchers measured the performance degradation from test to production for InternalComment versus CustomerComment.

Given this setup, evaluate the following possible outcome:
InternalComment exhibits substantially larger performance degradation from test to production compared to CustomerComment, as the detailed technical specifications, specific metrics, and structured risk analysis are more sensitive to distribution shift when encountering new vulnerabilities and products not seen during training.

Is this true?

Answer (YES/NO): NO